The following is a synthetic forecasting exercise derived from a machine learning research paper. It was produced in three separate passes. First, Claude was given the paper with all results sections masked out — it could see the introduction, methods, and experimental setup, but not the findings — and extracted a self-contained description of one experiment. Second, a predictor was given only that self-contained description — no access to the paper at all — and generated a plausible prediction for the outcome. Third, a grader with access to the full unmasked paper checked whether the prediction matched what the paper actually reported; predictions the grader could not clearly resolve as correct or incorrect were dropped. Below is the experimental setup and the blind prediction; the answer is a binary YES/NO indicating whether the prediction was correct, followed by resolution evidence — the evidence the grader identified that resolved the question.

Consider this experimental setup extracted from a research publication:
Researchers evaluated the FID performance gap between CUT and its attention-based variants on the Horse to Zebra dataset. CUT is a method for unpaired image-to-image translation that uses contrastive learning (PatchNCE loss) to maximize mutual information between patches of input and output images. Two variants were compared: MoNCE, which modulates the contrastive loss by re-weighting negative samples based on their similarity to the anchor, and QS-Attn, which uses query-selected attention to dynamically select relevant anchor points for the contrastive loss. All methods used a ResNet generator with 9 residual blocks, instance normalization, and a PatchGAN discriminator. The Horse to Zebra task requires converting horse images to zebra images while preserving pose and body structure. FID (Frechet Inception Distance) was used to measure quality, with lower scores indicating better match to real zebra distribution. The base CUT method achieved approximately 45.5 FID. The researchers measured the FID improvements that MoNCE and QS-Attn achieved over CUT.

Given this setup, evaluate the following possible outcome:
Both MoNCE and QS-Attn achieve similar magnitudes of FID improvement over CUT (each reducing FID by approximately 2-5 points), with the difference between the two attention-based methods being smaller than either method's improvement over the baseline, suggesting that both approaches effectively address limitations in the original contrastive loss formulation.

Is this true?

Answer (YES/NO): YES